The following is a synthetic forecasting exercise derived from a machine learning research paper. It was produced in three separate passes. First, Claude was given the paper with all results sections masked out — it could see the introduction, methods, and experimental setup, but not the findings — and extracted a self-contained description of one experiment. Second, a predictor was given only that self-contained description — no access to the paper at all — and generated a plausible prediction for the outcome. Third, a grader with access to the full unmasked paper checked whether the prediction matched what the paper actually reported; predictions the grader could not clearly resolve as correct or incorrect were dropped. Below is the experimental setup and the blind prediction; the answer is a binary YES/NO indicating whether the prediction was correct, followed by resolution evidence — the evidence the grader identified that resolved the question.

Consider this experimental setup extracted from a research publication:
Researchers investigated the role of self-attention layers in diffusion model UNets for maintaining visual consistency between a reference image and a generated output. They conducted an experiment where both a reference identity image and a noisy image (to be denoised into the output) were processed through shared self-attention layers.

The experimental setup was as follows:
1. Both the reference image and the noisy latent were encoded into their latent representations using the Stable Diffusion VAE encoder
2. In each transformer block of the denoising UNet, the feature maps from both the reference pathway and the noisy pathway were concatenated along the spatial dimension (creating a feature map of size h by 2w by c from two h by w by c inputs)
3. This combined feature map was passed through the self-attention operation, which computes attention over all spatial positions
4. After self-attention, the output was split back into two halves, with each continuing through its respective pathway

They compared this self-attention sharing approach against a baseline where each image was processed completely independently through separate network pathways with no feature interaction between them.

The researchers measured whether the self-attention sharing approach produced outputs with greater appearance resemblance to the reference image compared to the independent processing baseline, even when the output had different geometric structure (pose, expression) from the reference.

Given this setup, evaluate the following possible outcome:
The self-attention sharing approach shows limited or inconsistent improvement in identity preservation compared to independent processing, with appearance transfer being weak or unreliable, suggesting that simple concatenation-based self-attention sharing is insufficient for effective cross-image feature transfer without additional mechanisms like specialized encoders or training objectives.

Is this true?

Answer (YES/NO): NO